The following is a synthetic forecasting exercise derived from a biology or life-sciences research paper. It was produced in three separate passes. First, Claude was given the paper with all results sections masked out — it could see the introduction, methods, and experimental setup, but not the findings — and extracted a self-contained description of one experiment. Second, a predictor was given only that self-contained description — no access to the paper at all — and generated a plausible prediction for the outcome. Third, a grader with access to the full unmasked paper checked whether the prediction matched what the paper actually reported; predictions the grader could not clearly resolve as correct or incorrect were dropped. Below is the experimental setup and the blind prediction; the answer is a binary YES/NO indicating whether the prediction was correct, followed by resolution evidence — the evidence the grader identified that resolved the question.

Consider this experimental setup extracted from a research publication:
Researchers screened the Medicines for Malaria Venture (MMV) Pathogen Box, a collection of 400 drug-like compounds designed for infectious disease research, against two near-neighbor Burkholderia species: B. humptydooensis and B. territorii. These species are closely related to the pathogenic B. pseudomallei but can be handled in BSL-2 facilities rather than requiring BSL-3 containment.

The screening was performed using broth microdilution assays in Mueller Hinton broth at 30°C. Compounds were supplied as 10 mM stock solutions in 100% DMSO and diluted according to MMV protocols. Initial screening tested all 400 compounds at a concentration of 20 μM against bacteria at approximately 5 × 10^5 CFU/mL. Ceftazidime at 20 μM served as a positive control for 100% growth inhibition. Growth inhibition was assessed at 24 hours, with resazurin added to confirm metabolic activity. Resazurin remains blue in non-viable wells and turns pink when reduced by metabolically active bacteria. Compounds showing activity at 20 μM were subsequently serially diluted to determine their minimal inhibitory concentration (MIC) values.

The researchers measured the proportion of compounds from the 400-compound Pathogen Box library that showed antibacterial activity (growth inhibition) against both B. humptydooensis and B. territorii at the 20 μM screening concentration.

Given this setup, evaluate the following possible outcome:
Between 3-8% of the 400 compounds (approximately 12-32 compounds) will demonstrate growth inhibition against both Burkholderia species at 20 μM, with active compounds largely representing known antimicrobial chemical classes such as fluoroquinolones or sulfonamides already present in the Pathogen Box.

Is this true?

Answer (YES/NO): NO